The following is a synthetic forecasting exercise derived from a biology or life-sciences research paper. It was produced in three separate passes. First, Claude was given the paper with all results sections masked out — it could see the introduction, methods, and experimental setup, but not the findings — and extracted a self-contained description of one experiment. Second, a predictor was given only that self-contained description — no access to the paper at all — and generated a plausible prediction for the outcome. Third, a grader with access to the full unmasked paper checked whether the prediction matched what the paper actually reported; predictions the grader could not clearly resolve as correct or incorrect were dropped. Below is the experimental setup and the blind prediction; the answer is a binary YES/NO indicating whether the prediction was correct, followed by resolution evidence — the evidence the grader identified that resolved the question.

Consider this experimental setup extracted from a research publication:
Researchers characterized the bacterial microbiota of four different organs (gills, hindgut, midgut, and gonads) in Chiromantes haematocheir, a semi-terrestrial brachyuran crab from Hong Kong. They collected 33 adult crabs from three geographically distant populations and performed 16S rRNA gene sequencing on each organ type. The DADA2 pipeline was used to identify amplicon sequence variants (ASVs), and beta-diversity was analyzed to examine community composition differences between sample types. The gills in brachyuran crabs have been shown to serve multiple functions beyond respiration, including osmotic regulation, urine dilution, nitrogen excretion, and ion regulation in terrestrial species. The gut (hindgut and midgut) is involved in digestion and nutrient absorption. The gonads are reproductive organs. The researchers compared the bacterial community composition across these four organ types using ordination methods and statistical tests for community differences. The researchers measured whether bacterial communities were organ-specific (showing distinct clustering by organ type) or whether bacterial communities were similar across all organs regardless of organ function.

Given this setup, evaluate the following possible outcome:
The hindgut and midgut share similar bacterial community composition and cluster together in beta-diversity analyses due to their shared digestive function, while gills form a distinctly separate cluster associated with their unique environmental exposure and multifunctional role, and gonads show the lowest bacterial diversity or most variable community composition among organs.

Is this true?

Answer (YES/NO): YES